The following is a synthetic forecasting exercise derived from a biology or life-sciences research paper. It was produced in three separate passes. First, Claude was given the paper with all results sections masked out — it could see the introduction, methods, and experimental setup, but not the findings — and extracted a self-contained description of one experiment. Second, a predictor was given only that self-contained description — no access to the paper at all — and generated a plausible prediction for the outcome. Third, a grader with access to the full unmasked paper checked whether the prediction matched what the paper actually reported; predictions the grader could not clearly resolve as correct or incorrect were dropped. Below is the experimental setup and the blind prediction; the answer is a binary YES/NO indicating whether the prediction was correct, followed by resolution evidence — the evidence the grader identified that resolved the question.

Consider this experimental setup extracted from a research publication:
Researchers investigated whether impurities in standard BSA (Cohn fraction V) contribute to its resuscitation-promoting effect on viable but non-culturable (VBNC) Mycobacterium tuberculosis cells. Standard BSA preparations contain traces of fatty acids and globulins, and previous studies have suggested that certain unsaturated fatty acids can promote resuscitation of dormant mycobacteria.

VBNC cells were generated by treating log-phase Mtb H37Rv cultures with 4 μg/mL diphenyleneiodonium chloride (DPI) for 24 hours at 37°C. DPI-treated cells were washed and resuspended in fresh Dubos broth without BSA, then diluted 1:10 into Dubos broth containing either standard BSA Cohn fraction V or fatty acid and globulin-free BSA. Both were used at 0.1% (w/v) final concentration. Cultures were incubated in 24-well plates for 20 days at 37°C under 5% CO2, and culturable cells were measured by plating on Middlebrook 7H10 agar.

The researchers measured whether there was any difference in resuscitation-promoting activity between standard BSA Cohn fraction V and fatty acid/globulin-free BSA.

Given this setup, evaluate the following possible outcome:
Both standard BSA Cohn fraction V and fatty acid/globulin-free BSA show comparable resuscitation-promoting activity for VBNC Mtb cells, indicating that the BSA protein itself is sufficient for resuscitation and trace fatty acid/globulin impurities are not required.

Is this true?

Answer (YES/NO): YES